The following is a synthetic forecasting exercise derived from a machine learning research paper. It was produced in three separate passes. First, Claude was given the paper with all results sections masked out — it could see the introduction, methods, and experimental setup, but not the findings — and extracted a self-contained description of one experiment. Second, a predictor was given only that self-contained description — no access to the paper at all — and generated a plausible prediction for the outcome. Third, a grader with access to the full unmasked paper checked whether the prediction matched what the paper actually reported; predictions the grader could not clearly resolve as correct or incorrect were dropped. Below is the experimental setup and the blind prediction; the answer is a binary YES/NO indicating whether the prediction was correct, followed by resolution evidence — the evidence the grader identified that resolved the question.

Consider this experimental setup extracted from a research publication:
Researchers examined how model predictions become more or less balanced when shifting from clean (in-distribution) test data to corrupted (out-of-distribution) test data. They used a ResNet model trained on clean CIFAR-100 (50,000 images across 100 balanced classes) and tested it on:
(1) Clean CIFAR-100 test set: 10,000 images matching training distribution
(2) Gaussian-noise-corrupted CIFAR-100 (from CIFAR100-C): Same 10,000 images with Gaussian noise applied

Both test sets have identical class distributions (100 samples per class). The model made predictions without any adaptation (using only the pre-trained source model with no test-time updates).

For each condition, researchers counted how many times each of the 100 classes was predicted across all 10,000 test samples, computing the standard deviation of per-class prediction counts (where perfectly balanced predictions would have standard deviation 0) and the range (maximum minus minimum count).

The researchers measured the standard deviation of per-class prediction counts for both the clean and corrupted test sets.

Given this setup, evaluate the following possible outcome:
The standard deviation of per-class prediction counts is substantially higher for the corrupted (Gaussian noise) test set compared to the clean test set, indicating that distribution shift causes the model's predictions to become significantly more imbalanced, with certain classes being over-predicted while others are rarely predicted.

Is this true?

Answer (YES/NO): YES